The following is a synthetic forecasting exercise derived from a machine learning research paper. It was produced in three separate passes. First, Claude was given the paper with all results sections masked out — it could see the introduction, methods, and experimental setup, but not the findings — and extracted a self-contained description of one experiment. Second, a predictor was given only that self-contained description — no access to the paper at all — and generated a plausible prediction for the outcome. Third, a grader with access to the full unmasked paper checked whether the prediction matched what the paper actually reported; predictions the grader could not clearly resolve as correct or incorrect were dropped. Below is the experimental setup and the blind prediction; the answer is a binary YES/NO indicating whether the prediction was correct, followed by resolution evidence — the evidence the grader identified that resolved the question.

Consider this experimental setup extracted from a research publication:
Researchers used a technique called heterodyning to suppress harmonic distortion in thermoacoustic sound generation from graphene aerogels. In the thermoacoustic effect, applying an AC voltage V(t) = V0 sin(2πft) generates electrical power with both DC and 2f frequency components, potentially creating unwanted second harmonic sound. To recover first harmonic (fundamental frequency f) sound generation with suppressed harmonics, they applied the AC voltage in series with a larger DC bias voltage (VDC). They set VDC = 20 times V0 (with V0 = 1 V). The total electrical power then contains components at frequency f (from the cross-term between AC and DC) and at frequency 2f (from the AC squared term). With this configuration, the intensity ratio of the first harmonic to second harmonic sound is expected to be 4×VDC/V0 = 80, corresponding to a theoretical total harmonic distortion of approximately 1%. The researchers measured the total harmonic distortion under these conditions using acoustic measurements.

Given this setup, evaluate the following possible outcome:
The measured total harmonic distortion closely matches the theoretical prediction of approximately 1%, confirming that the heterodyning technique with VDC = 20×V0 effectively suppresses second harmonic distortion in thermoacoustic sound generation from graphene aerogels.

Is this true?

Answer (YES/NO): NO